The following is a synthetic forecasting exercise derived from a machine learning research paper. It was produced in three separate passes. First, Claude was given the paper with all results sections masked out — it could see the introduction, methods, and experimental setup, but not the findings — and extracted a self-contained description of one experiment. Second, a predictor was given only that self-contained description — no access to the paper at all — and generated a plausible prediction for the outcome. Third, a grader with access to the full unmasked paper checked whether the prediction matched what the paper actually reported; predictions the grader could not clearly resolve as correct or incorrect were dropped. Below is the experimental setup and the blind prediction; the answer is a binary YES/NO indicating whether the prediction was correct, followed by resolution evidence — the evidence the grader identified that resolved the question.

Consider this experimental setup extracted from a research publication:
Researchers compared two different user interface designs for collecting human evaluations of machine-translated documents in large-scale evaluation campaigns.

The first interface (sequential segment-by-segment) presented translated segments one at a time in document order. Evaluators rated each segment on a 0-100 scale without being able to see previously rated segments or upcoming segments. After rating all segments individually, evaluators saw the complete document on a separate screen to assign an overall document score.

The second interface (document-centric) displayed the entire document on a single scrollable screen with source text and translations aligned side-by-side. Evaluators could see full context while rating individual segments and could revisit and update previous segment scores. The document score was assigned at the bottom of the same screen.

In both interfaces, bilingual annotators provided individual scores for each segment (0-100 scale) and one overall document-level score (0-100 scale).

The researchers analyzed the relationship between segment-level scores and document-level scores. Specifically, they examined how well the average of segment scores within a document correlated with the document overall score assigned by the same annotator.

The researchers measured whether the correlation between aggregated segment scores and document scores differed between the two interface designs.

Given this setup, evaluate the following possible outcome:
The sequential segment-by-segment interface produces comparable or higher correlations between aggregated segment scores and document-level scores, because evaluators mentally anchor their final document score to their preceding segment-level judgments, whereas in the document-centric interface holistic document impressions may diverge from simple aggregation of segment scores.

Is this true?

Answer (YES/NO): NO